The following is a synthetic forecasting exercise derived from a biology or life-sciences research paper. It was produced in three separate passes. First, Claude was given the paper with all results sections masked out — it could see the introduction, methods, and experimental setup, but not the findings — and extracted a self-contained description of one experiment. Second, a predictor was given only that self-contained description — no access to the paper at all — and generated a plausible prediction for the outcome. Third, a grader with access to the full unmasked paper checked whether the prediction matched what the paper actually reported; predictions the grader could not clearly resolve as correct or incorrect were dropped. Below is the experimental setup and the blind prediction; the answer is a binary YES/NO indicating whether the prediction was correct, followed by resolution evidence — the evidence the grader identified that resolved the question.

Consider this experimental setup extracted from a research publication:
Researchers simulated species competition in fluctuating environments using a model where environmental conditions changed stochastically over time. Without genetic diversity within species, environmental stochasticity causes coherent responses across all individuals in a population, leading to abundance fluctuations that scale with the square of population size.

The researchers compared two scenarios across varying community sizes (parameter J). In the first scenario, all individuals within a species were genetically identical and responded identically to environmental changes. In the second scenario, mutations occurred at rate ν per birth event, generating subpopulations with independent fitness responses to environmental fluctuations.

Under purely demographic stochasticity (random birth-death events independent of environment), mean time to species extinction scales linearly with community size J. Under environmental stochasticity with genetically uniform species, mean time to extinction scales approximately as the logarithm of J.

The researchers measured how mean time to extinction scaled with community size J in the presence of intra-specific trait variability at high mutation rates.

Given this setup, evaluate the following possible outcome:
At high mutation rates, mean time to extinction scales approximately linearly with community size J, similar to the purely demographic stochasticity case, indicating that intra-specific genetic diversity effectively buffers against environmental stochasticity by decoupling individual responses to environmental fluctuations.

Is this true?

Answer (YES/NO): YES